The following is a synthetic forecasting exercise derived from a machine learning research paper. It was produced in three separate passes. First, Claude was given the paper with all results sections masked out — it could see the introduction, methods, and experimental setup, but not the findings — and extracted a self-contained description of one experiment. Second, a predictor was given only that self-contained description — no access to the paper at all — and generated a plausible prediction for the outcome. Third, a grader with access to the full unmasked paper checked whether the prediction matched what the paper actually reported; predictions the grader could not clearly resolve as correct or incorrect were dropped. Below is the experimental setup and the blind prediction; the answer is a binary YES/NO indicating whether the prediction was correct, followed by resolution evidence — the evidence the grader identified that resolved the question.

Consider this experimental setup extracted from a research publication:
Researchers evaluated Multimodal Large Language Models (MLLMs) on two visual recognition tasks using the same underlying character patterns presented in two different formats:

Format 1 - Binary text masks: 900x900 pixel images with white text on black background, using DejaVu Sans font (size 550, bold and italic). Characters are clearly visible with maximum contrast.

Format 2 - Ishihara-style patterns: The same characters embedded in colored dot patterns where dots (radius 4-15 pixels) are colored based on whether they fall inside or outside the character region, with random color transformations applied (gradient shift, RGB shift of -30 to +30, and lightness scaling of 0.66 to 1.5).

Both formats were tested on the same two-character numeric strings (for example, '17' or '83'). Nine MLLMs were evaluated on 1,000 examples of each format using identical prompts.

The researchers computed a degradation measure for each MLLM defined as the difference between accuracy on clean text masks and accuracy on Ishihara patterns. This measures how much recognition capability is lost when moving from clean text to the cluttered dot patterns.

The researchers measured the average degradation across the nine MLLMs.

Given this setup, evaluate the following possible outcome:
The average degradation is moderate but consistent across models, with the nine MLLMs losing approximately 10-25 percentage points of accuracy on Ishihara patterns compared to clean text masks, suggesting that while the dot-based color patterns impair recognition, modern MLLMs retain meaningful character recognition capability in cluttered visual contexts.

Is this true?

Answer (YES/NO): NO